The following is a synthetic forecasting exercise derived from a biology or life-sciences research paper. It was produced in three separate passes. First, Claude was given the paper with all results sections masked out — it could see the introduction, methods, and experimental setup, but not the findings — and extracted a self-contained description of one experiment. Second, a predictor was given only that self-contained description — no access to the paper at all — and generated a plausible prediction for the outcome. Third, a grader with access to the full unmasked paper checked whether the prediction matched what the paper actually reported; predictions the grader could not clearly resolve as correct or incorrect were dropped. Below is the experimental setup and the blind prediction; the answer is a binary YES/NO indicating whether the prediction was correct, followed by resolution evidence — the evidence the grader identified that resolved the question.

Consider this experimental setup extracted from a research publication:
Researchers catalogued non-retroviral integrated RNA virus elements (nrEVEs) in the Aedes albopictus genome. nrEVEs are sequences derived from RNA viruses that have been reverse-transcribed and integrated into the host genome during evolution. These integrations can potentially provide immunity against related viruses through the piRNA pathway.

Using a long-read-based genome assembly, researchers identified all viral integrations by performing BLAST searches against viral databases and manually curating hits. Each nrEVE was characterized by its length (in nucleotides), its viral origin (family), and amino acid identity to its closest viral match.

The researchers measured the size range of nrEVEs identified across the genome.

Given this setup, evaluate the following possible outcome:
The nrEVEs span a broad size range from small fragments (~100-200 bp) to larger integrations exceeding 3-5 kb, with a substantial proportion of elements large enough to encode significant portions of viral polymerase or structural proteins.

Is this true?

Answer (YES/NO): YES